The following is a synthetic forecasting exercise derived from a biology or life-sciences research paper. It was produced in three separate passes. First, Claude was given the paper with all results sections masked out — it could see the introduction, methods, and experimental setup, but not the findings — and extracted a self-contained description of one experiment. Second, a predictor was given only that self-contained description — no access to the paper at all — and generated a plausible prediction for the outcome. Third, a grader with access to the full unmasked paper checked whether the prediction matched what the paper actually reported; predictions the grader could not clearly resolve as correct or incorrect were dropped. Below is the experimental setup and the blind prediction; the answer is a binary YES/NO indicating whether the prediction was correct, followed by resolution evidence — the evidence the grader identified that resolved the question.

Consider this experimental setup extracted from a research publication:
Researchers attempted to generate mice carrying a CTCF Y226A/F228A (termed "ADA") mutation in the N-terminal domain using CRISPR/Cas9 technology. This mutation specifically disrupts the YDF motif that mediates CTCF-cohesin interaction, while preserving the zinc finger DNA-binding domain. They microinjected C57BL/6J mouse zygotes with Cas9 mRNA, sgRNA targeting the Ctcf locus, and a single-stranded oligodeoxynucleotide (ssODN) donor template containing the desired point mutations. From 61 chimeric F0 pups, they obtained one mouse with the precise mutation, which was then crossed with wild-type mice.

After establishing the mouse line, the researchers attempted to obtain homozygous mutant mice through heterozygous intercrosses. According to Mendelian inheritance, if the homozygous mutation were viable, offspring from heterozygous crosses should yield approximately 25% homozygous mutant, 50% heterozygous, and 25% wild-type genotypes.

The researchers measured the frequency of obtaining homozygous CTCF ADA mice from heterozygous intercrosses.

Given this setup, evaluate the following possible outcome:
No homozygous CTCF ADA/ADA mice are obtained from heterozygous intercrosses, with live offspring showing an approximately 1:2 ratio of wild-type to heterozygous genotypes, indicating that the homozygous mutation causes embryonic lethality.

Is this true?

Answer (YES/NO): NO